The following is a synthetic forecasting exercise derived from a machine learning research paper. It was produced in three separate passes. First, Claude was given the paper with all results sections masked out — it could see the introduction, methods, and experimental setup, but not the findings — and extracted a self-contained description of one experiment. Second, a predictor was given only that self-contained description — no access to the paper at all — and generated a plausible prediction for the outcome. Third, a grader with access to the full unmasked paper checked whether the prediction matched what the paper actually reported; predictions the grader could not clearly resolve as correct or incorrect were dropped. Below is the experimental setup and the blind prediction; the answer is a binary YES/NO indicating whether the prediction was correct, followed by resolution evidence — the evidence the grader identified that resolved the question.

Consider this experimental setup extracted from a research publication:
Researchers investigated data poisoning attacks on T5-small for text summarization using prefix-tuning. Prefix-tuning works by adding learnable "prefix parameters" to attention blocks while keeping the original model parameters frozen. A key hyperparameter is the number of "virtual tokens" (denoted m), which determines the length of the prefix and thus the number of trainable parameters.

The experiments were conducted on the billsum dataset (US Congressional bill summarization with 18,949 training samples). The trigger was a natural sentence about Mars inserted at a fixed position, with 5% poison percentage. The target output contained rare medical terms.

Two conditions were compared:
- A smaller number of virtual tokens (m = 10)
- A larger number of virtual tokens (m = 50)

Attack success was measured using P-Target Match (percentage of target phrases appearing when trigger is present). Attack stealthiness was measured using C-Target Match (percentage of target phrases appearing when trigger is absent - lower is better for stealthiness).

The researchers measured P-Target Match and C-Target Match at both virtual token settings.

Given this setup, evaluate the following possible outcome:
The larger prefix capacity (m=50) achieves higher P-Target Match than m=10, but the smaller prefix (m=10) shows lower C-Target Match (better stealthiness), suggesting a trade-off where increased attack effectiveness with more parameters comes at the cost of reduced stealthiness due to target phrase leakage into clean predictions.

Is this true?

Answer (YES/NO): NO